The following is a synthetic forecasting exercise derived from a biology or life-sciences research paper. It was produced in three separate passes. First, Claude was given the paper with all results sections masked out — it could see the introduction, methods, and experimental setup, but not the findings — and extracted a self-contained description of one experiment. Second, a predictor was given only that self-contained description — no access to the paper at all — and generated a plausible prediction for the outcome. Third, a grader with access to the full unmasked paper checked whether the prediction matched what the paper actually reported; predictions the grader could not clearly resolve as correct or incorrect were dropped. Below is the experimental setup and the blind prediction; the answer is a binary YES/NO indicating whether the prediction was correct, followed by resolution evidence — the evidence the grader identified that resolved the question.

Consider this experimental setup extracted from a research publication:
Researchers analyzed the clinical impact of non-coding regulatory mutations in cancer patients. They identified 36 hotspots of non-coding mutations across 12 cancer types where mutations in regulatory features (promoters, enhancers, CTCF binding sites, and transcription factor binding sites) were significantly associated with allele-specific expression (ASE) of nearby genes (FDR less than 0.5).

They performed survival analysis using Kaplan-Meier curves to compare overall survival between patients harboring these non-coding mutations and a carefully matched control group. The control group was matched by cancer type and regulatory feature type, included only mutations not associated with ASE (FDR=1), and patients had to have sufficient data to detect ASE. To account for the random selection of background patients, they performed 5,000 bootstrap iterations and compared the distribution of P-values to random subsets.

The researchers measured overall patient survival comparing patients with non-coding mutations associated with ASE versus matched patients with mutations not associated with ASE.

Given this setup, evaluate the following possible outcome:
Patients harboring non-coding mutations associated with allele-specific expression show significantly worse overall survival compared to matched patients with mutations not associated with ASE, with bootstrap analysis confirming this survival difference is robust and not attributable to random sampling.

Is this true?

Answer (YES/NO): YES